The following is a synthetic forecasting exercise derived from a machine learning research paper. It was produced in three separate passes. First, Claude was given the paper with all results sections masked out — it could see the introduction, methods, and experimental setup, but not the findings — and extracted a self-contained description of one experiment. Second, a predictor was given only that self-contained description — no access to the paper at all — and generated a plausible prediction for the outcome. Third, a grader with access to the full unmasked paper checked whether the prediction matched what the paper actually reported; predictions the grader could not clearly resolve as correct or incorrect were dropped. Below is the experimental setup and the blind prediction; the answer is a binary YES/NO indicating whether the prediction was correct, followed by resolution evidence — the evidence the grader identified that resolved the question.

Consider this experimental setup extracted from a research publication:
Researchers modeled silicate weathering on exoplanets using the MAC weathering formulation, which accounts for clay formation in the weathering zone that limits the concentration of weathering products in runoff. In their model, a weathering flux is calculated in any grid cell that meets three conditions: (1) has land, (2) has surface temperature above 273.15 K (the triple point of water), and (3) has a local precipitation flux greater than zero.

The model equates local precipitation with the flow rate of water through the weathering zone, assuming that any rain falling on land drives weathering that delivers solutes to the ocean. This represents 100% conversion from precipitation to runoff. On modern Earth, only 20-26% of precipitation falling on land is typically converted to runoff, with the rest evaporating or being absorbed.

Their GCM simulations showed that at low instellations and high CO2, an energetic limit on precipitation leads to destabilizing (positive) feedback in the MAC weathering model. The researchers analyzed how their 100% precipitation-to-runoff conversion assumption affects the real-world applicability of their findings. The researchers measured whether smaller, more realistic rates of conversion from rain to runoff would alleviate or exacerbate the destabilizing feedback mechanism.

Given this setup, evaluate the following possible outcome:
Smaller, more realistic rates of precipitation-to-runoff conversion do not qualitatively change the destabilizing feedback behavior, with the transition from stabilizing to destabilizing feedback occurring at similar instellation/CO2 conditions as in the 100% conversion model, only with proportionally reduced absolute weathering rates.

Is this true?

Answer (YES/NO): YES